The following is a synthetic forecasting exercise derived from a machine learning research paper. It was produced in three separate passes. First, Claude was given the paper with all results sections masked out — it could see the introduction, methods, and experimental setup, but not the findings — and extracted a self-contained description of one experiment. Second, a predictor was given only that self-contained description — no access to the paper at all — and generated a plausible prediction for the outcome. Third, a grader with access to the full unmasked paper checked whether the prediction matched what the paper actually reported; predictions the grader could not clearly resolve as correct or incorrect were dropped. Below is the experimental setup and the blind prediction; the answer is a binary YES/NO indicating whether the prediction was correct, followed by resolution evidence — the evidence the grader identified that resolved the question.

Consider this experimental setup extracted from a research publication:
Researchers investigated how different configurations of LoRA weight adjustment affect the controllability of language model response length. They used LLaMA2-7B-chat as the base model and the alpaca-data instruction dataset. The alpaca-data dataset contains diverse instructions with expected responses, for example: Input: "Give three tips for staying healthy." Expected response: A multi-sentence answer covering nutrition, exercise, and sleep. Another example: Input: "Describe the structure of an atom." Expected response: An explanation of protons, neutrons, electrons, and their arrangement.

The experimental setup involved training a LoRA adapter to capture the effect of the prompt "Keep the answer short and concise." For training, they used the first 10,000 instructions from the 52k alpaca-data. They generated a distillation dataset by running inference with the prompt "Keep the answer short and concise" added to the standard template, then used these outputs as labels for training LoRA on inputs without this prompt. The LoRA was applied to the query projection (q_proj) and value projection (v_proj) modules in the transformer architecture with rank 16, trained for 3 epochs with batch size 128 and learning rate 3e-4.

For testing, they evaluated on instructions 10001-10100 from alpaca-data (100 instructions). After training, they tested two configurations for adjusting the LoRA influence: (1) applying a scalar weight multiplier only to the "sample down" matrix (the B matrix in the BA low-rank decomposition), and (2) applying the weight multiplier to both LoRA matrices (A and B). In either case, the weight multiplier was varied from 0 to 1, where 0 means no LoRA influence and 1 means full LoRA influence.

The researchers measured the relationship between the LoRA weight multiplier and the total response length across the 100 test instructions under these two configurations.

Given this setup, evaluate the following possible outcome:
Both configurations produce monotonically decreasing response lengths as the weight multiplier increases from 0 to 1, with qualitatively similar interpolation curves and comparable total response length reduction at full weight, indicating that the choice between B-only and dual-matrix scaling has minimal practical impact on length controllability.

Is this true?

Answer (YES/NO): NO